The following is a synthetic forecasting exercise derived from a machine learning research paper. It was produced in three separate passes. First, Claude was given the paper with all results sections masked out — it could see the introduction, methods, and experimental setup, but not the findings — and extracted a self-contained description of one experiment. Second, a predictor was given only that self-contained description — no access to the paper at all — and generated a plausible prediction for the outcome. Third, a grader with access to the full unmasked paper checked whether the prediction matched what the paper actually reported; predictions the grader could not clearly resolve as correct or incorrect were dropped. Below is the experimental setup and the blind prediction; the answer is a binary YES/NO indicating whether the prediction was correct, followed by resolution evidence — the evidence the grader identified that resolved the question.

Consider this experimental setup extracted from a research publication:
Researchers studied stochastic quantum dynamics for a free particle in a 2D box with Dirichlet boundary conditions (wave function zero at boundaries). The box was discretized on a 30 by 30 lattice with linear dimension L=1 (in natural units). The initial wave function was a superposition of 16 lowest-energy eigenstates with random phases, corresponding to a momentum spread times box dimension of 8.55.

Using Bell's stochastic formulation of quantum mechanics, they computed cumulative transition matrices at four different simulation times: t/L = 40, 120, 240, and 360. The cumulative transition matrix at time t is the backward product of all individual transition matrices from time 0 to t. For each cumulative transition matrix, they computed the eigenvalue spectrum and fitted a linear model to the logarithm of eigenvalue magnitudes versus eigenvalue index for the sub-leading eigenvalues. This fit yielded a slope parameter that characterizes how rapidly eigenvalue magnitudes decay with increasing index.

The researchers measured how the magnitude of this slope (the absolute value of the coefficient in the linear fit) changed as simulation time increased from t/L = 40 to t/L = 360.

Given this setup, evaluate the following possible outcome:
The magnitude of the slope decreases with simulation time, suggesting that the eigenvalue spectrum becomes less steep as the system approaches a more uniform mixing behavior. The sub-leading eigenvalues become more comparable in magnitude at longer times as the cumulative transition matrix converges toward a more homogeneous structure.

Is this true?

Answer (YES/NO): NO